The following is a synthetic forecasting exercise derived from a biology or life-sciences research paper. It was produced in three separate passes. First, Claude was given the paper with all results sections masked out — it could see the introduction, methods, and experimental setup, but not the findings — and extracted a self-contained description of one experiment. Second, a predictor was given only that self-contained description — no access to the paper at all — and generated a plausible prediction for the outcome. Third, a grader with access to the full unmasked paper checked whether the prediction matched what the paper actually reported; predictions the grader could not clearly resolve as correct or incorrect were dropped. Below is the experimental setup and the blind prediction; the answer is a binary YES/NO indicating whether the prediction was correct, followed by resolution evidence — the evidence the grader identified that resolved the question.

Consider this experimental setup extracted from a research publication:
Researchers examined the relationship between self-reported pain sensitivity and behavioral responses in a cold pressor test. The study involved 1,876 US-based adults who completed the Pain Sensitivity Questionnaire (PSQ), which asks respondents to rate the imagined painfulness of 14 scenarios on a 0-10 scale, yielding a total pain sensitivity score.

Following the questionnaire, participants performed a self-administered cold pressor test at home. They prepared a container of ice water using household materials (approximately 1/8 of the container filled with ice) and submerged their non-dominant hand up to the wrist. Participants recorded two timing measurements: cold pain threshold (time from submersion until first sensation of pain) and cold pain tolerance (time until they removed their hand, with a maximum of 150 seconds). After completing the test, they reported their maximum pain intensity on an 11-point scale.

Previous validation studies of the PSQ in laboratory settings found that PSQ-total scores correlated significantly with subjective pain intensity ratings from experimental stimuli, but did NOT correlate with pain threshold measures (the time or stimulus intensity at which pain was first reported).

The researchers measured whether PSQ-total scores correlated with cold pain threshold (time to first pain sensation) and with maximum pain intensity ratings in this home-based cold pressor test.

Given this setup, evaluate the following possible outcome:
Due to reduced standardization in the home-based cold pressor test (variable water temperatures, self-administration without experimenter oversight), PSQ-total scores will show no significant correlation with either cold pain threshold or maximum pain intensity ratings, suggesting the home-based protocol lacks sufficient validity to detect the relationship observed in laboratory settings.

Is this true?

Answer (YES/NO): NO